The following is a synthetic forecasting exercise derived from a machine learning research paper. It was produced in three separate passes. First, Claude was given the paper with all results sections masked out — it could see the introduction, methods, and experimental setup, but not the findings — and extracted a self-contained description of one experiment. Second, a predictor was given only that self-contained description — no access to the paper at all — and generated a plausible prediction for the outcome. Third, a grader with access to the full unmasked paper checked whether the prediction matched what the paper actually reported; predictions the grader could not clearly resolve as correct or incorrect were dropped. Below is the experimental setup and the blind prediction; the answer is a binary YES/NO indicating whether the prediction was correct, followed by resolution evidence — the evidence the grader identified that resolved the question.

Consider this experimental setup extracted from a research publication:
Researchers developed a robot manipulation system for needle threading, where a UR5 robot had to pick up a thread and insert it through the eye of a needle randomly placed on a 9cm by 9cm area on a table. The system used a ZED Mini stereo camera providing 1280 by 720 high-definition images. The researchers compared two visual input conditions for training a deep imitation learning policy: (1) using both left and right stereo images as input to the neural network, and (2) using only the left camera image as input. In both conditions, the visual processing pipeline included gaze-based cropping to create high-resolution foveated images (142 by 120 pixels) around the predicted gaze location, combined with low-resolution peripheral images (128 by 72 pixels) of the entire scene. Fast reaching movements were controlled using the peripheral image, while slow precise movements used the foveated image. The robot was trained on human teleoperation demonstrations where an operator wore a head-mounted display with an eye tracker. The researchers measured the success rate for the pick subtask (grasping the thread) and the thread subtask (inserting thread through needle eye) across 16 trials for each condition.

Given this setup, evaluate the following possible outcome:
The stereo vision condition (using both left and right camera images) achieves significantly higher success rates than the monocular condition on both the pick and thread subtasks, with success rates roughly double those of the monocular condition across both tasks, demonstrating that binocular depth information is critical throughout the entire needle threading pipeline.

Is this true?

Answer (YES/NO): NO